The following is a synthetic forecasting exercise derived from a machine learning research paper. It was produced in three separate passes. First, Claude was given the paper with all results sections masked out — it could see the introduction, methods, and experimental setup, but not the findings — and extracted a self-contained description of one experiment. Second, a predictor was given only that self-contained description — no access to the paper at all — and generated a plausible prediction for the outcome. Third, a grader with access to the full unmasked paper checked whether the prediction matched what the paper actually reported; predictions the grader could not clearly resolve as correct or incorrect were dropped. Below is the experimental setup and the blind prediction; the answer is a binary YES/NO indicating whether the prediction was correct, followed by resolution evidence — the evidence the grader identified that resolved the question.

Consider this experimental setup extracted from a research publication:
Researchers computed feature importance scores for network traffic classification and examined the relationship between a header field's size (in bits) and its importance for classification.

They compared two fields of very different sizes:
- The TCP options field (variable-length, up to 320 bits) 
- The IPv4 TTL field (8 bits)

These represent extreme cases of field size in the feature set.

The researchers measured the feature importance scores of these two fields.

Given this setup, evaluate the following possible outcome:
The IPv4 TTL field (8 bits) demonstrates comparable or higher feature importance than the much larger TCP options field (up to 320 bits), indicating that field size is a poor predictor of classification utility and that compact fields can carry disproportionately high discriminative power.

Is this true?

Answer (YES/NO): YES